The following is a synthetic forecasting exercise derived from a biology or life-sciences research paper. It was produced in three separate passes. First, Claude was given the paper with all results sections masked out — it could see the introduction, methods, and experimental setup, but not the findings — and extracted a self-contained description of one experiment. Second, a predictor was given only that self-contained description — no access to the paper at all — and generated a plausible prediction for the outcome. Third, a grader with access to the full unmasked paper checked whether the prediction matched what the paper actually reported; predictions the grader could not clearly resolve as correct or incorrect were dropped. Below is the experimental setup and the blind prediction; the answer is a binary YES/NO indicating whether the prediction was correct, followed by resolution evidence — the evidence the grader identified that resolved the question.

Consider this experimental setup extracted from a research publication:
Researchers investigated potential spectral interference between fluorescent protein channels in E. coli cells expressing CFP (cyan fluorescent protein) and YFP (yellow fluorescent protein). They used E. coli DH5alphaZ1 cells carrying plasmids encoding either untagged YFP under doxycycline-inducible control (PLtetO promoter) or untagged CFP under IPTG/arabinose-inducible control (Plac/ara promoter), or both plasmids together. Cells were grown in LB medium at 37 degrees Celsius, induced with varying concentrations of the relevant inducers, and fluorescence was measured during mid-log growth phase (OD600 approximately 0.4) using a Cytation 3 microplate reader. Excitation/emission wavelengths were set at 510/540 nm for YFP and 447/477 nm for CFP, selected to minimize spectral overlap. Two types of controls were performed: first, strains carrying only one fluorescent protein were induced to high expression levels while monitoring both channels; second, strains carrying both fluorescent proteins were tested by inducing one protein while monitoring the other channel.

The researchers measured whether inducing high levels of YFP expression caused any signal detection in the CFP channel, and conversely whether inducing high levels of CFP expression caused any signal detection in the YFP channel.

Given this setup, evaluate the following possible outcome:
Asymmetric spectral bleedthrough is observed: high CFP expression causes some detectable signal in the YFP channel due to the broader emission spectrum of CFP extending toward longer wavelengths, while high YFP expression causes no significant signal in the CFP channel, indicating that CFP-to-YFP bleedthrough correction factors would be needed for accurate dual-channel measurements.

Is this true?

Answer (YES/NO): NO